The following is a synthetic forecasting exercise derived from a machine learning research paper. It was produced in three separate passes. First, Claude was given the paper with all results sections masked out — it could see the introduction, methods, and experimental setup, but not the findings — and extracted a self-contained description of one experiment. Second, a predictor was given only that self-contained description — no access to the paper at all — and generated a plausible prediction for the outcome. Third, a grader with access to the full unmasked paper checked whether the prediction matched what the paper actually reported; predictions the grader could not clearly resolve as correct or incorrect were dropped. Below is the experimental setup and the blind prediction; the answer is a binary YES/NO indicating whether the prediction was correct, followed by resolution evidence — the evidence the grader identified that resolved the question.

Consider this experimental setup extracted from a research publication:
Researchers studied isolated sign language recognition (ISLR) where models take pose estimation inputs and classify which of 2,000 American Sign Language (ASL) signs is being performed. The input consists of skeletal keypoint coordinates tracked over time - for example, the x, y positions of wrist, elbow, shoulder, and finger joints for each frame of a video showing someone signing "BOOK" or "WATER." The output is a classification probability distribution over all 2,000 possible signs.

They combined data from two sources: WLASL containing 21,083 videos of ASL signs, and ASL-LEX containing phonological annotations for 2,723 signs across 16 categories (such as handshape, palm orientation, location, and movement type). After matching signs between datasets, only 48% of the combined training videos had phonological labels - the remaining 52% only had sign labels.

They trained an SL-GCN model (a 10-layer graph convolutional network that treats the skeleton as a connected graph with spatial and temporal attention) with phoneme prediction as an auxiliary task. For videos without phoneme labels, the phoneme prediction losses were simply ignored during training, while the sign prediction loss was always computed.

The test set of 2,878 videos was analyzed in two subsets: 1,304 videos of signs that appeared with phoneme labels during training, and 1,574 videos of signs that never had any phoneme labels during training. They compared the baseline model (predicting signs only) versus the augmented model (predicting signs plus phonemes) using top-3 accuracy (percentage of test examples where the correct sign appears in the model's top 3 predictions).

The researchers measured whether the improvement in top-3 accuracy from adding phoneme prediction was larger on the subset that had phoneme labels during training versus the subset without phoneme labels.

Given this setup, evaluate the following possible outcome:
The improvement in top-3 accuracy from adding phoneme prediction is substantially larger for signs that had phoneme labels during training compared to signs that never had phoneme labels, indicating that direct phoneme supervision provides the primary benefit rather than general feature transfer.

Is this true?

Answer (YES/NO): NO